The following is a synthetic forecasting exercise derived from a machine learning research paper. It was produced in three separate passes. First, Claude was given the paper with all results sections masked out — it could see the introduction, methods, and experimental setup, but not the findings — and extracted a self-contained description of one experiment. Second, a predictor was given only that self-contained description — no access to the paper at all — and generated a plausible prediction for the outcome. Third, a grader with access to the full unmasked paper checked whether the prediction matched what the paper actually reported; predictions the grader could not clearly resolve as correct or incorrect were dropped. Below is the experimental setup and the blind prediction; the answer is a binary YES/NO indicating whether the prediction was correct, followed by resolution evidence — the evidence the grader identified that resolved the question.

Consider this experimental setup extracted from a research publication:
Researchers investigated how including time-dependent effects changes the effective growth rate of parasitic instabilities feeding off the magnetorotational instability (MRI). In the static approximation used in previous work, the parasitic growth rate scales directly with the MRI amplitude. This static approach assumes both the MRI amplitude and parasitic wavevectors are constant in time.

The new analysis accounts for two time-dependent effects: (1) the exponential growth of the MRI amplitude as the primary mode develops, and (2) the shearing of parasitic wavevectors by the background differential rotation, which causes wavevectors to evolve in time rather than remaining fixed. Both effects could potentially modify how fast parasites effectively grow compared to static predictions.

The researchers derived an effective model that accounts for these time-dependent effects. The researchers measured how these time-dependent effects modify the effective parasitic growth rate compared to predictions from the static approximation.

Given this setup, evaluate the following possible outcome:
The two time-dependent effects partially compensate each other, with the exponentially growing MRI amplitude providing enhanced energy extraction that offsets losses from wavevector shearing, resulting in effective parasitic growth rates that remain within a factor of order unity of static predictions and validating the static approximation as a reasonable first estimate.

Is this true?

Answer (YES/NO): NO